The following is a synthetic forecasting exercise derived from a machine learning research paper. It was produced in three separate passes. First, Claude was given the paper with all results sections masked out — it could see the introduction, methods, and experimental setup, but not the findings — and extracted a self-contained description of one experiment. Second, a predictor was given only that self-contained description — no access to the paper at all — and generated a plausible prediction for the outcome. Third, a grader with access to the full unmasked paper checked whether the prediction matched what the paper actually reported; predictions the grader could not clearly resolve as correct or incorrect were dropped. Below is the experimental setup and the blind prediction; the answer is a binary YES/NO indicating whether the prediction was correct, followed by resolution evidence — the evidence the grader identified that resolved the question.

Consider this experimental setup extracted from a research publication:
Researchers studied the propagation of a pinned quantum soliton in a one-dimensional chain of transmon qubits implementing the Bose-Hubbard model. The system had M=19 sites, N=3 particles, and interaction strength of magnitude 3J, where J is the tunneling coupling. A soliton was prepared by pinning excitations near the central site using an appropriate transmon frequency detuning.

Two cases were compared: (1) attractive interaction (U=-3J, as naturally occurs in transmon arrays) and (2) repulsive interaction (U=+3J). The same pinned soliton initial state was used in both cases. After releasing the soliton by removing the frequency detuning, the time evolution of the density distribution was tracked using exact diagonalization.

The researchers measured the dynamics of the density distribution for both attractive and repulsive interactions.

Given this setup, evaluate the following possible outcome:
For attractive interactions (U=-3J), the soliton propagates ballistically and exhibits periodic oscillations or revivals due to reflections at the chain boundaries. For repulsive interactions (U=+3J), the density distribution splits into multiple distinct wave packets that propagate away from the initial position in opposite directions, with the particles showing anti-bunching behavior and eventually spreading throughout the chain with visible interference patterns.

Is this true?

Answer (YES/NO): NO